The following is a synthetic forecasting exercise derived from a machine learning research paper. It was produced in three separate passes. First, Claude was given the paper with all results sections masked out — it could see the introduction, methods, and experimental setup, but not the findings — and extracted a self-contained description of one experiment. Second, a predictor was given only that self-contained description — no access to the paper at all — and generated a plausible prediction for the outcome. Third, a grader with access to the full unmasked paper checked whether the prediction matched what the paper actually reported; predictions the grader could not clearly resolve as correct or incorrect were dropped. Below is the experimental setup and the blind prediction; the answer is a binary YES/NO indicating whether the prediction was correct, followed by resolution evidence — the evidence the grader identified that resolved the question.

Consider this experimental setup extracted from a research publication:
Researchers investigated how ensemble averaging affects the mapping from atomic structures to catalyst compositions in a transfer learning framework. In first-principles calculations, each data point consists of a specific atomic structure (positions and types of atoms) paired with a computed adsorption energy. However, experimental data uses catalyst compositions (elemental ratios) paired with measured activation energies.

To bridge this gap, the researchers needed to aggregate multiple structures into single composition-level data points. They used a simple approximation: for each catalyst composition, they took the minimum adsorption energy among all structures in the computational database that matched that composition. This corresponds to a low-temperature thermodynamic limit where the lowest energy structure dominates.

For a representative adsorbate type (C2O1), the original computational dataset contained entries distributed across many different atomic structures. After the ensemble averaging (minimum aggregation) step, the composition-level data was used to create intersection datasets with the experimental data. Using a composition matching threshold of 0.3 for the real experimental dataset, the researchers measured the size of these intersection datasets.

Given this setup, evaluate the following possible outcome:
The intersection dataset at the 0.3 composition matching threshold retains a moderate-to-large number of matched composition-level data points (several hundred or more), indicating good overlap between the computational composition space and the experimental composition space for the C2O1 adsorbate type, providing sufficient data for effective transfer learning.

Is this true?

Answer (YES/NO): NO